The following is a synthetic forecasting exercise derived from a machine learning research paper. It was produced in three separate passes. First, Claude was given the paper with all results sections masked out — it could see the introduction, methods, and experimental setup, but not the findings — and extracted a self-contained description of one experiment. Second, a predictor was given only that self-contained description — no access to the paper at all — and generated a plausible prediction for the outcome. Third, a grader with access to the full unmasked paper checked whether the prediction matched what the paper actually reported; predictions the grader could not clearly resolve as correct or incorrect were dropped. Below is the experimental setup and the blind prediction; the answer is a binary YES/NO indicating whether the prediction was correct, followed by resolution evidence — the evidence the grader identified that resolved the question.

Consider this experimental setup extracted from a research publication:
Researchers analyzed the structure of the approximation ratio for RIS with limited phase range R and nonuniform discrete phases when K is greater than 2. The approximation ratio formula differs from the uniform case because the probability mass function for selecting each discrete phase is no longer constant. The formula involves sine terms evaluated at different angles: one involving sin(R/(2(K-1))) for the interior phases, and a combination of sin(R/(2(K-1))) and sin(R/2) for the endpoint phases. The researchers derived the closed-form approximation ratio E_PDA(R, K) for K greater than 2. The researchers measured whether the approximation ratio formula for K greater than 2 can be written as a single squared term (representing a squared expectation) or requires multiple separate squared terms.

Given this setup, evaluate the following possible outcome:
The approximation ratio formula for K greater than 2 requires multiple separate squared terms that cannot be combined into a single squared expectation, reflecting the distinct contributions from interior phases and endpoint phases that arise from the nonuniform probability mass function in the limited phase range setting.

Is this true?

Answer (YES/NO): NO